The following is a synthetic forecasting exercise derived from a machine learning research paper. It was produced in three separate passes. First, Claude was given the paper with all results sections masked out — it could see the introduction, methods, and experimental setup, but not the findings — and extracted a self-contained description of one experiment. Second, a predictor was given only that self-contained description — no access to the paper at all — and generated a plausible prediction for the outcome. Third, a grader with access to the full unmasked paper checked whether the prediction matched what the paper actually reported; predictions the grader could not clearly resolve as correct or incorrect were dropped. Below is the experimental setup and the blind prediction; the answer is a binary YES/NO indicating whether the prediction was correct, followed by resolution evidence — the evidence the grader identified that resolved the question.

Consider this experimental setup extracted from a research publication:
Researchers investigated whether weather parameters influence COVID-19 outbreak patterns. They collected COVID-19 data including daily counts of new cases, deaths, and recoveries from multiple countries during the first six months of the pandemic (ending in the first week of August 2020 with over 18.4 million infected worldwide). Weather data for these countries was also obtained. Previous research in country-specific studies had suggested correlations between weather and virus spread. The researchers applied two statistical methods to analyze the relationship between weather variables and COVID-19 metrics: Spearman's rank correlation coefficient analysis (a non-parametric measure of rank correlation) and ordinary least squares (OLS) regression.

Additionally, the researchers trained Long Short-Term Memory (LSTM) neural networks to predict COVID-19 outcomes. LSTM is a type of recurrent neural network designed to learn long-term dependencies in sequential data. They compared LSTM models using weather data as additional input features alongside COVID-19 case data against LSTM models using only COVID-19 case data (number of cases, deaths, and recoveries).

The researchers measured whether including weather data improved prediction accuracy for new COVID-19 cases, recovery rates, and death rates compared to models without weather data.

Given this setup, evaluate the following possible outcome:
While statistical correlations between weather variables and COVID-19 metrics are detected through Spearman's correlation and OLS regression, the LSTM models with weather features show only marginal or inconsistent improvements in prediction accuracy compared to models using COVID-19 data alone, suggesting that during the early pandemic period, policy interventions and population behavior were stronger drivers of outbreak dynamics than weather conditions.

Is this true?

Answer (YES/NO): NO